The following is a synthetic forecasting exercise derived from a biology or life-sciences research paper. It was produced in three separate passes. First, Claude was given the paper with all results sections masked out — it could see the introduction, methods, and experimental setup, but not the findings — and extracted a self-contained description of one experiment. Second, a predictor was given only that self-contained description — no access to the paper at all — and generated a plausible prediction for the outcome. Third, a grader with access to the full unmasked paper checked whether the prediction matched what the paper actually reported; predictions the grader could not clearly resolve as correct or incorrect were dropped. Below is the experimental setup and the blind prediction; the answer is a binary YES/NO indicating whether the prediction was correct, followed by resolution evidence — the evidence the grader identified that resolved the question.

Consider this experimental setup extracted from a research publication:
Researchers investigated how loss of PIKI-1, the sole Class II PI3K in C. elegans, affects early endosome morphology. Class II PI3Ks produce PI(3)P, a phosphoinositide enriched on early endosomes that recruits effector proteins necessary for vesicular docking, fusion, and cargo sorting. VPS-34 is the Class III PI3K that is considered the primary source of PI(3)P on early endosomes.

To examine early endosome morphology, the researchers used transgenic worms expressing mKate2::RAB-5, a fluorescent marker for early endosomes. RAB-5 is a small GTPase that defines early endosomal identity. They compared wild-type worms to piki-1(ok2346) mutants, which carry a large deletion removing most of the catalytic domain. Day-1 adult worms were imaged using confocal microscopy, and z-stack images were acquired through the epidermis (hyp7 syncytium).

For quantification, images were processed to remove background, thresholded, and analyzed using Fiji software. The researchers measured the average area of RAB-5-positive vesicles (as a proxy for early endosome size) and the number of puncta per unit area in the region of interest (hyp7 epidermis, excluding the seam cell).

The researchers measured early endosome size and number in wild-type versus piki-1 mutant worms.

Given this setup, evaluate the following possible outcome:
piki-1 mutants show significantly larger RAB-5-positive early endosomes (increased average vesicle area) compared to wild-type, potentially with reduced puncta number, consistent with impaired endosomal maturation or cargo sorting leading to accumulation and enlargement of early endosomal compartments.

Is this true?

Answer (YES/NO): NO